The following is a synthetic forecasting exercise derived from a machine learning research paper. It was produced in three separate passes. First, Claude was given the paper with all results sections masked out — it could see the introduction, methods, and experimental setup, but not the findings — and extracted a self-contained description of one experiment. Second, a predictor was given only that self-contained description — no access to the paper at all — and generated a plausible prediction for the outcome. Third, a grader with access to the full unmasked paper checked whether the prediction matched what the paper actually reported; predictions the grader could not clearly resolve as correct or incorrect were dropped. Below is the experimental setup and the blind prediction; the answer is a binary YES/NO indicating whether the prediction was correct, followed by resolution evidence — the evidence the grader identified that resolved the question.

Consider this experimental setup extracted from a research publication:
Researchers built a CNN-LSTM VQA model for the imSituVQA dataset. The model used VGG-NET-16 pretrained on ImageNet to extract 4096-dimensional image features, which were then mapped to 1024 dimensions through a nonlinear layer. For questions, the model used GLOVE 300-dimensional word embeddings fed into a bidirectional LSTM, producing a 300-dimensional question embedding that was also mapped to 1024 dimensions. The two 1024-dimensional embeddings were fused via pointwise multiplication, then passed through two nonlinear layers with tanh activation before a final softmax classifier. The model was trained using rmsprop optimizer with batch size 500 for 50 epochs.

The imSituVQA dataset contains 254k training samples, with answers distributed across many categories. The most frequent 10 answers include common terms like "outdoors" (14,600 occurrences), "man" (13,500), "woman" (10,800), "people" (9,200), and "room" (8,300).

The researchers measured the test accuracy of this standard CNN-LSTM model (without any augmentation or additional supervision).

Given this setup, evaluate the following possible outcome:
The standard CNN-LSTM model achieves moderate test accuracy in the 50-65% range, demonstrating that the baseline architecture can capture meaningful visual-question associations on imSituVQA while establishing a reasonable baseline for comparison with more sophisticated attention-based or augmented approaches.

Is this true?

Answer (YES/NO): NO